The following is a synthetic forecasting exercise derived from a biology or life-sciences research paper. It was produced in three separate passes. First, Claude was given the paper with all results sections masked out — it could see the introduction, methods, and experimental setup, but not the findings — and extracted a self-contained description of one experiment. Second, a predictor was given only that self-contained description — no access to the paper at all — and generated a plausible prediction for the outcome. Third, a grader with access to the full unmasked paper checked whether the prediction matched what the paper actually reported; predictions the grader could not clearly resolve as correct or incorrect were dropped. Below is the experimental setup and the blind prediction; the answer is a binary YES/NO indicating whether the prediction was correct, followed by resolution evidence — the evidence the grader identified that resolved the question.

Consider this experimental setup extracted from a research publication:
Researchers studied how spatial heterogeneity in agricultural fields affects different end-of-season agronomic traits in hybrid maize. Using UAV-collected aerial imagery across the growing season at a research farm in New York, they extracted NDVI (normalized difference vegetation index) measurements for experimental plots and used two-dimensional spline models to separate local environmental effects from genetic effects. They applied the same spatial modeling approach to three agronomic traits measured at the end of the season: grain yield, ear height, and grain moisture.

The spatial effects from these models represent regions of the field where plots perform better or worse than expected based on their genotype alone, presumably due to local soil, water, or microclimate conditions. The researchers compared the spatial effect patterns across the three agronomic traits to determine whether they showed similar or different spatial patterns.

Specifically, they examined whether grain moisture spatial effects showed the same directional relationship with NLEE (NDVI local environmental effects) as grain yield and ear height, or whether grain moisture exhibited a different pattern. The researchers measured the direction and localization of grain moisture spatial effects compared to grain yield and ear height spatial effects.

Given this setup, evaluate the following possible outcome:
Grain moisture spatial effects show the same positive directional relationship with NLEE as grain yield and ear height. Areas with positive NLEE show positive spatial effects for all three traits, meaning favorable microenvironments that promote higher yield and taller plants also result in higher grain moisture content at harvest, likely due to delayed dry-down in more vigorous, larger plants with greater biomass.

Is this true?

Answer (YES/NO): NO